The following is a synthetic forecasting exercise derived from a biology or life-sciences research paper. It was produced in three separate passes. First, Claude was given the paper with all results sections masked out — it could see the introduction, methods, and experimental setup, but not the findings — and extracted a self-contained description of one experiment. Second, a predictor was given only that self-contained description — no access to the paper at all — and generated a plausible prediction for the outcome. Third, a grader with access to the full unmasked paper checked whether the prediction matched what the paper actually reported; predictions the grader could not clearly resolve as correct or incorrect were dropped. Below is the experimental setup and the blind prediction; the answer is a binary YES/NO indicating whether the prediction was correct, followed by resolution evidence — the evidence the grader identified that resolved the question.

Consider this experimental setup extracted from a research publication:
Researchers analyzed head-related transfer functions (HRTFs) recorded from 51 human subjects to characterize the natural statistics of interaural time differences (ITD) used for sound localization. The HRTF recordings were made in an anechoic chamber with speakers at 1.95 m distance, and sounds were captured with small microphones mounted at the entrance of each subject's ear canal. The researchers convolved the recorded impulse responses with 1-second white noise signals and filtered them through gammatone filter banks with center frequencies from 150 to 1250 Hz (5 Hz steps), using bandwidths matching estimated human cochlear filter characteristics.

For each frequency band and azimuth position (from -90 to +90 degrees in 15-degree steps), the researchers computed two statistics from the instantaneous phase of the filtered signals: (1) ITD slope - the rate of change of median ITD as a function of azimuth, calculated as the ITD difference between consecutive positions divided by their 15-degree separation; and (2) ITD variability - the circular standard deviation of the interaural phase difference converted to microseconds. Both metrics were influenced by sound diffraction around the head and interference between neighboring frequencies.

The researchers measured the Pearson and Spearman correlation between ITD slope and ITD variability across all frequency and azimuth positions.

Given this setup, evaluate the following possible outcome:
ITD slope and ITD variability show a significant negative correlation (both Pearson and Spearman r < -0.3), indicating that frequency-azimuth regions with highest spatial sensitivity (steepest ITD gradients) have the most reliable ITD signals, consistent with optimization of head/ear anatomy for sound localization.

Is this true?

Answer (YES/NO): YES